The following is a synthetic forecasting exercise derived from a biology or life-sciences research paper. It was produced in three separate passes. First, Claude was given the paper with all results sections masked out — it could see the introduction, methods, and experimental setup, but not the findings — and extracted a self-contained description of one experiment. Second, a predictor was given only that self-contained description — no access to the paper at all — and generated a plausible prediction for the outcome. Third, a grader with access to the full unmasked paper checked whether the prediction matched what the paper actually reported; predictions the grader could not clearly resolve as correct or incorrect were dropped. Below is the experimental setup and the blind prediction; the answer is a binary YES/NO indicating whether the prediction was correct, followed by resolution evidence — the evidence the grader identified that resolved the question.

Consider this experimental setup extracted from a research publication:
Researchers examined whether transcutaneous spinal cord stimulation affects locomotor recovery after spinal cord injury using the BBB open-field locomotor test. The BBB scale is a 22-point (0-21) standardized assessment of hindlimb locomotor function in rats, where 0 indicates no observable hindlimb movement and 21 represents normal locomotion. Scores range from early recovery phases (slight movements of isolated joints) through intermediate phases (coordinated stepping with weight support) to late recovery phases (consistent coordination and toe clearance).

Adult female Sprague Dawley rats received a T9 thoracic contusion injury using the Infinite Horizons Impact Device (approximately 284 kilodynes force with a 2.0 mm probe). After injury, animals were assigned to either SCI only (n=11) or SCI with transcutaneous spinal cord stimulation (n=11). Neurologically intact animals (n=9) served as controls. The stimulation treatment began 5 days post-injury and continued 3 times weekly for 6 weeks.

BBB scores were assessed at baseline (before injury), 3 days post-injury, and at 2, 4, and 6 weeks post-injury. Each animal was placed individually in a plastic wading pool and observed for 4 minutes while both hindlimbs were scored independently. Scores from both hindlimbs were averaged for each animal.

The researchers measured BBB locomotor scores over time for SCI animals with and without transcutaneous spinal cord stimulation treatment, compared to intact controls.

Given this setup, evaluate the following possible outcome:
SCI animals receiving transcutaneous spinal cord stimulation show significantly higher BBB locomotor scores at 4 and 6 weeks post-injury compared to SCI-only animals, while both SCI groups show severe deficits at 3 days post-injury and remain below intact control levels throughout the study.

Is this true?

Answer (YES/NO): NO